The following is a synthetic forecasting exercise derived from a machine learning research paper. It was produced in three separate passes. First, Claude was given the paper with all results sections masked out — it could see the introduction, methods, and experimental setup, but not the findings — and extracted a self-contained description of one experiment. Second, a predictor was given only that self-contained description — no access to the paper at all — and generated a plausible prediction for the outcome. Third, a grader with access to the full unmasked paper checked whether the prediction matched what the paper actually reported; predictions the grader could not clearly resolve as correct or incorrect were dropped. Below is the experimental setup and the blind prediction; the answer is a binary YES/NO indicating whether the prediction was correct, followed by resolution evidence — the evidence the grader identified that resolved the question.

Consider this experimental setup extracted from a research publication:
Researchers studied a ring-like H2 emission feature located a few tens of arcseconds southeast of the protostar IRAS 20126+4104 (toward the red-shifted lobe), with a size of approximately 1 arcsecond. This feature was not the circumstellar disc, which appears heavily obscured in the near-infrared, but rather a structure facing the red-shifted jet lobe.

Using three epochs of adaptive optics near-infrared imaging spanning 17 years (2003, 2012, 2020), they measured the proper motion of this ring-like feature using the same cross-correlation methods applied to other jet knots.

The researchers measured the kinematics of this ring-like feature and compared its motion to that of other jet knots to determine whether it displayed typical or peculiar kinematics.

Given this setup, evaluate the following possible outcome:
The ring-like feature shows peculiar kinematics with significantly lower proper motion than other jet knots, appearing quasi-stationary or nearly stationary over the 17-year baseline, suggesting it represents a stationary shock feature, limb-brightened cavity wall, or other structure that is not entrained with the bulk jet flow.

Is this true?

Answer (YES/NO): NO